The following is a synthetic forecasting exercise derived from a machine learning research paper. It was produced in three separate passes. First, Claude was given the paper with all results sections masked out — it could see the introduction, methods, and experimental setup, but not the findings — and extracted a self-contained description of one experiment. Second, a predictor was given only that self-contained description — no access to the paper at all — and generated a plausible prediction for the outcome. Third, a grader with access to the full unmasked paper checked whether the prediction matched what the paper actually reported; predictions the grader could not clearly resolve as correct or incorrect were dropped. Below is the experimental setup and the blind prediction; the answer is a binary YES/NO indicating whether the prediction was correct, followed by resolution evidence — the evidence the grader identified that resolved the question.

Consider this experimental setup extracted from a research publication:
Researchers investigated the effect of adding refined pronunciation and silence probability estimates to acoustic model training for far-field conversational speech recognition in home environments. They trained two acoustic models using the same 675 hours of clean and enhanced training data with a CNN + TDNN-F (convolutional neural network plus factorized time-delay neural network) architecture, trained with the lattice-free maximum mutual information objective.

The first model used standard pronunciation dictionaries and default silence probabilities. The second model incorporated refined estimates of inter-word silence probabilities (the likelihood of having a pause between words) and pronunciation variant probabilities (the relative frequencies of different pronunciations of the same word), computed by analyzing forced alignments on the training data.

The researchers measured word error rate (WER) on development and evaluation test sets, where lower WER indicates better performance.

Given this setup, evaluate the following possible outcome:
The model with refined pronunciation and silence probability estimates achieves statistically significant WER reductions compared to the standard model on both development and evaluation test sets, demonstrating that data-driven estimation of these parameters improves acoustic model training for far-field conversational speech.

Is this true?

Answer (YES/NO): NO